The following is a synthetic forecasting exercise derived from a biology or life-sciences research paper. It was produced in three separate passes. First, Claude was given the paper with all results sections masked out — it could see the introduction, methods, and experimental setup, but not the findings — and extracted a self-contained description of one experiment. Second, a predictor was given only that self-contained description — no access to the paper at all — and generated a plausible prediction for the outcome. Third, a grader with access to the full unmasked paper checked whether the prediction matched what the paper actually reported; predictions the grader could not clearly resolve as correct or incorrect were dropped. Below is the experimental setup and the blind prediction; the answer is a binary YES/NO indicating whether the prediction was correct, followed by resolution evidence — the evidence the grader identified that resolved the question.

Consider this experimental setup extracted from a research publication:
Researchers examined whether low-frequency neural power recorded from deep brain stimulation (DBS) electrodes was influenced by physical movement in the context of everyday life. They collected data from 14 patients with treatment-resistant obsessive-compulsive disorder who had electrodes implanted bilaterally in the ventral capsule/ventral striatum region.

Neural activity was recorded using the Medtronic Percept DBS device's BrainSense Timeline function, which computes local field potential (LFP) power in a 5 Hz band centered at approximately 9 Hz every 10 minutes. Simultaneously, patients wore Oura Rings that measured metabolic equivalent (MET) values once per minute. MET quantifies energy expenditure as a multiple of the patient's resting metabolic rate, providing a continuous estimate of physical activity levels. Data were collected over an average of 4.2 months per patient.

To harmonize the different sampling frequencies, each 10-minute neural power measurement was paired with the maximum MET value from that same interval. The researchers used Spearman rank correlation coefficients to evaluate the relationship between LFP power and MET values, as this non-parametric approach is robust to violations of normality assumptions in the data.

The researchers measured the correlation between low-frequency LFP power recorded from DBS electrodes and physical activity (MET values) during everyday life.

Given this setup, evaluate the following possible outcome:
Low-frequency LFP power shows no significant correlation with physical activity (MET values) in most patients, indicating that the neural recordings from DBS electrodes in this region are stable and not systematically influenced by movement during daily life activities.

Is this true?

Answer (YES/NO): NO